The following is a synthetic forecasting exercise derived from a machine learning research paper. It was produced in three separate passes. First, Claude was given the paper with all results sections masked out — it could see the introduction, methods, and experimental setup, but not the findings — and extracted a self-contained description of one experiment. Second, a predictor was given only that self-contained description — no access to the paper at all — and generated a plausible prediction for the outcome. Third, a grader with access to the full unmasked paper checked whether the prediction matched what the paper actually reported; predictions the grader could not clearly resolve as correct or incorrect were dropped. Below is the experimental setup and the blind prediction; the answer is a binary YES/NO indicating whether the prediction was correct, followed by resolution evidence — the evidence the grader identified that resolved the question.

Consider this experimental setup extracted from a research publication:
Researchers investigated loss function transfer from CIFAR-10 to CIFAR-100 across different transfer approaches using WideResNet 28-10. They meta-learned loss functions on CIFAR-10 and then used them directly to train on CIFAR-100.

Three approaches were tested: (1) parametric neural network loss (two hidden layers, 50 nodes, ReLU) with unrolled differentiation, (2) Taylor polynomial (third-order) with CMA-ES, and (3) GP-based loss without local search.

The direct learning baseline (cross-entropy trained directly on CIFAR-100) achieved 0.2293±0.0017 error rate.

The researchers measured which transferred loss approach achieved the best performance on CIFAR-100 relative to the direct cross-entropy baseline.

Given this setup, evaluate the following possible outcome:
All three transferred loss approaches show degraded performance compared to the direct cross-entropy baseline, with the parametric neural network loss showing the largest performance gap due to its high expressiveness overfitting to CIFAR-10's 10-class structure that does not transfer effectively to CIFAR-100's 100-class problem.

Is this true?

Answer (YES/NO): NO